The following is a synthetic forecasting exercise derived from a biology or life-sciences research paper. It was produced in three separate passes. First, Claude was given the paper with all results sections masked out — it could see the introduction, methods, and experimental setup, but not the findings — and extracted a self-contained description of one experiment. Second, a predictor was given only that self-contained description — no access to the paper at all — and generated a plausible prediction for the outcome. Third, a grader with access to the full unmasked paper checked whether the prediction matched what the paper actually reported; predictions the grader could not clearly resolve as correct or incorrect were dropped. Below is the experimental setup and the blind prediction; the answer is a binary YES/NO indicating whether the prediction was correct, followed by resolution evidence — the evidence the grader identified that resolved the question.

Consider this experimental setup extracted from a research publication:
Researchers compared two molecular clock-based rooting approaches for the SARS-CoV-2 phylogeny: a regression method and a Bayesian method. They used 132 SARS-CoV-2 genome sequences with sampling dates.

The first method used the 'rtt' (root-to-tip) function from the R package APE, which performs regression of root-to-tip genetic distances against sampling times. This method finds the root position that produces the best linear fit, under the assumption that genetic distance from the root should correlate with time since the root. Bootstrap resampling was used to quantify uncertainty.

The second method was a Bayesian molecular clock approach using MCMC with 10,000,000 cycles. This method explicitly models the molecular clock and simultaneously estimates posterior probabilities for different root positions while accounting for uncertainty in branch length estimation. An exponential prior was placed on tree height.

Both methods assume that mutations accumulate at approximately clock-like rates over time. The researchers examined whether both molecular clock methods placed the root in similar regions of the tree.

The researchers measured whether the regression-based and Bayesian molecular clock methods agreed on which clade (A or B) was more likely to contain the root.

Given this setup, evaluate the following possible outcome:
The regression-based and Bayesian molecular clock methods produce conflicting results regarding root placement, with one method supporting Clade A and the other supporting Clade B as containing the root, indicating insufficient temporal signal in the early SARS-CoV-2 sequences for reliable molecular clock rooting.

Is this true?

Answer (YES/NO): NO